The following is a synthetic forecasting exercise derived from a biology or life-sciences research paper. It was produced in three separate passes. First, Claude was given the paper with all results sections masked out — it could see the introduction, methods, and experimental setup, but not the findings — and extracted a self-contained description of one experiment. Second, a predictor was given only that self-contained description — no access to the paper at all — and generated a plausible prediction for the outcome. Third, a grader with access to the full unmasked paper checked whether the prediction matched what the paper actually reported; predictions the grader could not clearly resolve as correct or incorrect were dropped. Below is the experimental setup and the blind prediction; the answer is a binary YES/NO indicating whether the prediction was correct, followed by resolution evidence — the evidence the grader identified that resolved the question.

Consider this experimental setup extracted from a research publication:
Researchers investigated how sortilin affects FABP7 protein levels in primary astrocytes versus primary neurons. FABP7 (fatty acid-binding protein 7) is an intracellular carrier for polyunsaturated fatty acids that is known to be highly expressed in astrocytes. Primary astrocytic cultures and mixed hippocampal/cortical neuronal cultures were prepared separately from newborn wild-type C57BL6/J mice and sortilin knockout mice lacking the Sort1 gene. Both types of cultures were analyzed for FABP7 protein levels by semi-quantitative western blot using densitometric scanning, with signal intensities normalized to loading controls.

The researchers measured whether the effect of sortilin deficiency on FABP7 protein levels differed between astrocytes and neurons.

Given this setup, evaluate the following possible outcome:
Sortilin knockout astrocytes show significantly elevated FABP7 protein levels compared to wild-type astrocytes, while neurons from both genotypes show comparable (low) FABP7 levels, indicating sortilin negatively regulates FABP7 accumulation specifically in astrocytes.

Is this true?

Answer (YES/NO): NO